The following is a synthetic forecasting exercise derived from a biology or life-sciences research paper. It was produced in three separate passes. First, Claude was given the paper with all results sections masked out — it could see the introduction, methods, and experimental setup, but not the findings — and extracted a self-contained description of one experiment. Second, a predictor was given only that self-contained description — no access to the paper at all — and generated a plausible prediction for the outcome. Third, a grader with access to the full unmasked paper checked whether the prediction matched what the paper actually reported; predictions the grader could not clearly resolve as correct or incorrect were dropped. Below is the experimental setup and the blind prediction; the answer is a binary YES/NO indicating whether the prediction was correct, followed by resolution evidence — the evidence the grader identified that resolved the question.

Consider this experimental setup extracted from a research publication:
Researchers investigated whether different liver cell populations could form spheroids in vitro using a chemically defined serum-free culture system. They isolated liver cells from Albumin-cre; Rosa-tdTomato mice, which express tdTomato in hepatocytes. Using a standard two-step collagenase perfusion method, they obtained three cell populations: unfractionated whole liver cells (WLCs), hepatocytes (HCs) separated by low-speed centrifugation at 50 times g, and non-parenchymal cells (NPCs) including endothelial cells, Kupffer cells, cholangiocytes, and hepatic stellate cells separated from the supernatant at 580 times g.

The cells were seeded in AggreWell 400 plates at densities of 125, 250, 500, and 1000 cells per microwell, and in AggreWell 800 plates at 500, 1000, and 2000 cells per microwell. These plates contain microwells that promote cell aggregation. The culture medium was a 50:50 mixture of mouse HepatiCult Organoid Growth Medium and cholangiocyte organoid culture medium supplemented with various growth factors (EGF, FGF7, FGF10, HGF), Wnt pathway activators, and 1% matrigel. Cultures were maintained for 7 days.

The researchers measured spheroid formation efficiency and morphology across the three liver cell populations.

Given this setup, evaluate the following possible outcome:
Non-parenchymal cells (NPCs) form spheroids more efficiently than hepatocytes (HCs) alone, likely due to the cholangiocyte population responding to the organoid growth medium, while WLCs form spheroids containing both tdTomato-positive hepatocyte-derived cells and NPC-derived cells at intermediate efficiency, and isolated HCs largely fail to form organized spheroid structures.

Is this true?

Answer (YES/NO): NO